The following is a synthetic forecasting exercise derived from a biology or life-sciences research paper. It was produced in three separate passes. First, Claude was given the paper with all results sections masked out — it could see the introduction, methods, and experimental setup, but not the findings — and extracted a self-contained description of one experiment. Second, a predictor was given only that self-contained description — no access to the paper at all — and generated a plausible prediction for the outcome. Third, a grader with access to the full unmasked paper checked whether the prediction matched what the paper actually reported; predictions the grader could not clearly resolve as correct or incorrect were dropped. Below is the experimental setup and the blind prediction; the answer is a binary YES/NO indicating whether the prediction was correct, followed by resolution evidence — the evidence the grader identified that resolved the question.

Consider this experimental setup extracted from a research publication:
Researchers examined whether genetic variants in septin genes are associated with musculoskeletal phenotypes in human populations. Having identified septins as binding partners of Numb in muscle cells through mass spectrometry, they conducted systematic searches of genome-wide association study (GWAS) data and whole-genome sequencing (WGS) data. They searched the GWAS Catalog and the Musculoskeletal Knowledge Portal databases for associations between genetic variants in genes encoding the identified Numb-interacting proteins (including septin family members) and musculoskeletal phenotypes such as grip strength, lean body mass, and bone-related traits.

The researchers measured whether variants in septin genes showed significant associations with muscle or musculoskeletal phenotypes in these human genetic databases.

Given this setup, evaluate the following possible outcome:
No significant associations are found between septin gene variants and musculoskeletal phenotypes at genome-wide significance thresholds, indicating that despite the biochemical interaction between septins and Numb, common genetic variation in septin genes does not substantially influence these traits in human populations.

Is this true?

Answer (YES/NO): NO